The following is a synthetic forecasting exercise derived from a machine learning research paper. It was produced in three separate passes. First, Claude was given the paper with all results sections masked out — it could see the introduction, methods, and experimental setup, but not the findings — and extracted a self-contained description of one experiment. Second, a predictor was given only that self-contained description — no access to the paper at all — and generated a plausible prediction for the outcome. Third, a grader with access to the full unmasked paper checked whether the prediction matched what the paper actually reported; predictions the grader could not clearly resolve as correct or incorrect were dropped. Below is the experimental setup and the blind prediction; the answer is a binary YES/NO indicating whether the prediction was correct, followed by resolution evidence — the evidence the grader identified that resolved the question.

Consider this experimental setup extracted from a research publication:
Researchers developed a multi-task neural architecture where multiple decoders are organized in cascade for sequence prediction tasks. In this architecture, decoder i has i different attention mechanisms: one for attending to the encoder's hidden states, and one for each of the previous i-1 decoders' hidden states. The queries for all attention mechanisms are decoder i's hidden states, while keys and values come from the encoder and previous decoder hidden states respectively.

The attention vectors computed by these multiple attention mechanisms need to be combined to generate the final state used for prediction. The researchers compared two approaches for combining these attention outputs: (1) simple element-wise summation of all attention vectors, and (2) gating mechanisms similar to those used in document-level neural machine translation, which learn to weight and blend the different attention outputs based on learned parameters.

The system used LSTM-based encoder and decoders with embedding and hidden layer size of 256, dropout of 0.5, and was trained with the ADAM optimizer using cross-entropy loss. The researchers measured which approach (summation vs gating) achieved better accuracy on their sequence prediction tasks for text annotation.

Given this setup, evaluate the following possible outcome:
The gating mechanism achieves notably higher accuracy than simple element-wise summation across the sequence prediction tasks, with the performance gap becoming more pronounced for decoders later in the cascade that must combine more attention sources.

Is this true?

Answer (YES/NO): NO